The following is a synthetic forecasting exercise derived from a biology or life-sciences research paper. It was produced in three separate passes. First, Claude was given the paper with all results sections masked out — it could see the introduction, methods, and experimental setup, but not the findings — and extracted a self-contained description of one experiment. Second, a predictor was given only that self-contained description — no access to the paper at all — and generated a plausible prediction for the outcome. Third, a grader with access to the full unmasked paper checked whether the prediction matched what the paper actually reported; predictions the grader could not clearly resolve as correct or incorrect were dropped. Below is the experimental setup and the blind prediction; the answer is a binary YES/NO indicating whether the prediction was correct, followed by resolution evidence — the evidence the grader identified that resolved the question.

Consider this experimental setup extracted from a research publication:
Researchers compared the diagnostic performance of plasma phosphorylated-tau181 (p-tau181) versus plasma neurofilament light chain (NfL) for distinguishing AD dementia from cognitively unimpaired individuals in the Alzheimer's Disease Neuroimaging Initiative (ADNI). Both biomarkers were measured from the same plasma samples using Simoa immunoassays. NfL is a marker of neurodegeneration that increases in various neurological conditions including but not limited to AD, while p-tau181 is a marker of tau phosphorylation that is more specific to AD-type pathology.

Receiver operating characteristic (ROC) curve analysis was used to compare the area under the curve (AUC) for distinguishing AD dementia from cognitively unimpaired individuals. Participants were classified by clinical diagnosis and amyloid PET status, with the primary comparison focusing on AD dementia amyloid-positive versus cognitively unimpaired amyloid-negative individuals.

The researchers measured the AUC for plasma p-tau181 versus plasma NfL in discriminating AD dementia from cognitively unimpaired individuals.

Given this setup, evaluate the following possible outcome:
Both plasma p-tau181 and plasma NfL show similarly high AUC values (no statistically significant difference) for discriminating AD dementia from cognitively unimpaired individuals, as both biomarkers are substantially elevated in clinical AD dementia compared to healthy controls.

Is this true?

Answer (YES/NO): NO